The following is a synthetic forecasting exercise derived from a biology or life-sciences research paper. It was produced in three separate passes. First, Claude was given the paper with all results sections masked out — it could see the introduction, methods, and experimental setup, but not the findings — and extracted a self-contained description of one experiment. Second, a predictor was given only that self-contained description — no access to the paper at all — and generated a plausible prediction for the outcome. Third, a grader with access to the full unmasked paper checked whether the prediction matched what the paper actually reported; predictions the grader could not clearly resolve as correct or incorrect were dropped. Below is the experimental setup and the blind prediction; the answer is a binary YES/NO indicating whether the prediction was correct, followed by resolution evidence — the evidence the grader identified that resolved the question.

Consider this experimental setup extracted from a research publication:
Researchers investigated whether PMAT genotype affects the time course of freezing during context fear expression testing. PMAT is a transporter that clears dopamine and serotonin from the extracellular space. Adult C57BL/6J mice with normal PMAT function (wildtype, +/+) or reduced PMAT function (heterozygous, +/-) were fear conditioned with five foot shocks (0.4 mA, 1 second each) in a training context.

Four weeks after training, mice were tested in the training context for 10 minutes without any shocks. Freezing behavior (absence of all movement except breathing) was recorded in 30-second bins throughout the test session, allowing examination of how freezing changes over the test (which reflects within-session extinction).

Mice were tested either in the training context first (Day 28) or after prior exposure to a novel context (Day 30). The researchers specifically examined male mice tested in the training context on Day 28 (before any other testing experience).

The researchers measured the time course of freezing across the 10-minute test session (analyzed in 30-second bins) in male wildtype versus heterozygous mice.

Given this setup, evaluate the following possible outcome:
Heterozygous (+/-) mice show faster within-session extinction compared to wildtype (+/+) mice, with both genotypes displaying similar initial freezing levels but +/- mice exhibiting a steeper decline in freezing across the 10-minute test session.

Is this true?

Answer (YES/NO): NO